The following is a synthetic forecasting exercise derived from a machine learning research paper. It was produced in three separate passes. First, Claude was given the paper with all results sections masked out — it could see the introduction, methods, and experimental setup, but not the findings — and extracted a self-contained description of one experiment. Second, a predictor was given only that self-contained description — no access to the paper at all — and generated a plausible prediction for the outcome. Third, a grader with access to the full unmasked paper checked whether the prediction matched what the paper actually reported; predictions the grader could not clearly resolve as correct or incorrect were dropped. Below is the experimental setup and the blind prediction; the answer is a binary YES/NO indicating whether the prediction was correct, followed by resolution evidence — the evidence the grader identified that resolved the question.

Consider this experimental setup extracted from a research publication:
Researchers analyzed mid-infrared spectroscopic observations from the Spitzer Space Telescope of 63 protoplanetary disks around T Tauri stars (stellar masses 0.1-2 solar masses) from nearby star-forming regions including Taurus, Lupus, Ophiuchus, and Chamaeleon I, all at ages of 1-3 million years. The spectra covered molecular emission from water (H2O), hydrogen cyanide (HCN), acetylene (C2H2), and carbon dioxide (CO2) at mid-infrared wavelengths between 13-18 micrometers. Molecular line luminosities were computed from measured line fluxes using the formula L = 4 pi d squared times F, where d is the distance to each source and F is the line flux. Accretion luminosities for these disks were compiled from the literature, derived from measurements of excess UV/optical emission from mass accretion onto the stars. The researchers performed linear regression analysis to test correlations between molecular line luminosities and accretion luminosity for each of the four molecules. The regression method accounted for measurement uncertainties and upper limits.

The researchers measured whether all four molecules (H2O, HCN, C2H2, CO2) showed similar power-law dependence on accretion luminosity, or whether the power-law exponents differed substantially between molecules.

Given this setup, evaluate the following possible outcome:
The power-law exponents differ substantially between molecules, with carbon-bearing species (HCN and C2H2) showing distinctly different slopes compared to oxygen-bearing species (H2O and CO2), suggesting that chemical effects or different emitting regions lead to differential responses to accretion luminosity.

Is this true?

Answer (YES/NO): NO